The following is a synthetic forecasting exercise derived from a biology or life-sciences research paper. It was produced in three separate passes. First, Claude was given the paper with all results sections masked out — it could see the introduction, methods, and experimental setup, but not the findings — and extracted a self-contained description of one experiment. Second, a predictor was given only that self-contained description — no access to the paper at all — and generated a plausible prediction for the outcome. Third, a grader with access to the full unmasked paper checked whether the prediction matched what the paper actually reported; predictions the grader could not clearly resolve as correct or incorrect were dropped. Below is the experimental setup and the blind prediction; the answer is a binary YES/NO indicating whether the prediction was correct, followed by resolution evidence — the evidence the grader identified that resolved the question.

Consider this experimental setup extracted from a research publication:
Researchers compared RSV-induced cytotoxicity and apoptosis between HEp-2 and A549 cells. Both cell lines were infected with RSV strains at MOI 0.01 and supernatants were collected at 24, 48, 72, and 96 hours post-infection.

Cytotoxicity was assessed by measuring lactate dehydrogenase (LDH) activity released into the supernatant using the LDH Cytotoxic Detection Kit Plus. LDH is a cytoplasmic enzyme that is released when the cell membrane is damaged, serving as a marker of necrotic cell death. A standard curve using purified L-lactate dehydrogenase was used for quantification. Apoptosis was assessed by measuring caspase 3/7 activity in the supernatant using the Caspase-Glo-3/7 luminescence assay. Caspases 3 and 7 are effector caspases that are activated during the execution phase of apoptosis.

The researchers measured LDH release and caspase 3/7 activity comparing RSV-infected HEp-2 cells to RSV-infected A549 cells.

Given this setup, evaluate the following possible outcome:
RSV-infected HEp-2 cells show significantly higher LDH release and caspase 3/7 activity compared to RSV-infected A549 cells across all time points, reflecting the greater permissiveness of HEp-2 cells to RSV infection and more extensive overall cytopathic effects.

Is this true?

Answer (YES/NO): NO